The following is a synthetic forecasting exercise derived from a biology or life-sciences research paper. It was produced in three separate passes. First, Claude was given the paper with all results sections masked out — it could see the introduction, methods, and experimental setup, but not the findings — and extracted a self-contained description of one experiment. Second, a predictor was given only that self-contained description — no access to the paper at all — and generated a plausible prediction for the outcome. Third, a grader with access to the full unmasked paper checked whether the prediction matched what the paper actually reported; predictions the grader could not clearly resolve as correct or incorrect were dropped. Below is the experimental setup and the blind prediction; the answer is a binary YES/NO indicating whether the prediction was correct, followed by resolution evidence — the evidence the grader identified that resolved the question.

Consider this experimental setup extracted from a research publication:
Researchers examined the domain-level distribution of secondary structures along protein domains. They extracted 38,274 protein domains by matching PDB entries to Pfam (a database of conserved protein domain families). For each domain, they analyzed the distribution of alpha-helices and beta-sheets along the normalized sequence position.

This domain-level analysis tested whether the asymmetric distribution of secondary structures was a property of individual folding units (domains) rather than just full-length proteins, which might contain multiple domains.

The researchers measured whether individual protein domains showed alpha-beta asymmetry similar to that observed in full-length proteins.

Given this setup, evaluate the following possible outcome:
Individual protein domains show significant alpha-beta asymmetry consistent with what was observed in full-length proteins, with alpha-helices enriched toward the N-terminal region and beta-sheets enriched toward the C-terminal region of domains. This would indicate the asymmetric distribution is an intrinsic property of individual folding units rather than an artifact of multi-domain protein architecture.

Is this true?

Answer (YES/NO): NO